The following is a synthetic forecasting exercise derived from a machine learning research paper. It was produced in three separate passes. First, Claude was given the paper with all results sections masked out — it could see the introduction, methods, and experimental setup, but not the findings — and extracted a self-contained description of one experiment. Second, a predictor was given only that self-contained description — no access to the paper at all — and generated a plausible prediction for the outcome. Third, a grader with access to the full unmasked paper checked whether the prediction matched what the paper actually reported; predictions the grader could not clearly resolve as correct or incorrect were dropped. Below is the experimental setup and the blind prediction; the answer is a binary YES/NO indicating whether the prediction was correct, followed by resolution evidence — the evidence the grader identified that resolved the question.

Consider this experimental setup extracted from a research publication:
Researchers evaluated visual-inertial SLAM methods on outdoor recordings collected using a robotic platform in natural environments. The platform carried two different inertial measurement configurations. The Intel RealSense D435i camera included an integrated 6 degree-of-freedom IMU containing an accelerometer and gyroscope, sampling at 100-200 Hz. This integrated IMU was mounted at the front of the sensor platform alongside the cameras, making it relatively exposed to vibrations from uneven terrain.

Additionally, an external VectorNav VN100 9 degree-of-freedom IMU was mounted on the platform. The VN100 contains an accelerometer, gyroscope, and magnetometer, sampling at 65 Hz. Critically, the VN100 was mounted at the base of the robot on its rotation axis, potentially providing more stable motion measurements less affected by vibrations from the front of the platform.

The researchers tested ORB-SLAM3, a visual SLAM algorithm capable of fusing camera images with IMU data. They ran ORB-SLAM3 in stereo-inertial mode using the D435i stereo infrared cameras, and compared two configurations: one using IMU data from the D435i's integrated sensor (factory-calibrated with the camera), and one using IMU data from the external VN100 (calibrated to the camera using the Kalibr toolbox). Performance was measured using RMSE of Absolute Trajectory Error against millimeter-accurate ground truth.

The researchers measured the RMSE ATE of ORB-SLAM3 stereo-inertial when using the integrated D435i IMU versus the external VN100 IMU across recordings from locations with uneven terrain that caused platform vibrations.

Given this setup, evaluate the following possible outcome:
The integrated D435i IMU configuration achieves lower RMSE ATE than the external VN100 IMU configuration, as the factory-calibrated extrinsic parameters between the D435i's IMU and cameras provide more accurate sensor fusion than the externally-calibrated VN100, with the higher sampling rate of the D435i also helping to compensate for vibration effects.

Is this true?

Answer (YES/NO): YES